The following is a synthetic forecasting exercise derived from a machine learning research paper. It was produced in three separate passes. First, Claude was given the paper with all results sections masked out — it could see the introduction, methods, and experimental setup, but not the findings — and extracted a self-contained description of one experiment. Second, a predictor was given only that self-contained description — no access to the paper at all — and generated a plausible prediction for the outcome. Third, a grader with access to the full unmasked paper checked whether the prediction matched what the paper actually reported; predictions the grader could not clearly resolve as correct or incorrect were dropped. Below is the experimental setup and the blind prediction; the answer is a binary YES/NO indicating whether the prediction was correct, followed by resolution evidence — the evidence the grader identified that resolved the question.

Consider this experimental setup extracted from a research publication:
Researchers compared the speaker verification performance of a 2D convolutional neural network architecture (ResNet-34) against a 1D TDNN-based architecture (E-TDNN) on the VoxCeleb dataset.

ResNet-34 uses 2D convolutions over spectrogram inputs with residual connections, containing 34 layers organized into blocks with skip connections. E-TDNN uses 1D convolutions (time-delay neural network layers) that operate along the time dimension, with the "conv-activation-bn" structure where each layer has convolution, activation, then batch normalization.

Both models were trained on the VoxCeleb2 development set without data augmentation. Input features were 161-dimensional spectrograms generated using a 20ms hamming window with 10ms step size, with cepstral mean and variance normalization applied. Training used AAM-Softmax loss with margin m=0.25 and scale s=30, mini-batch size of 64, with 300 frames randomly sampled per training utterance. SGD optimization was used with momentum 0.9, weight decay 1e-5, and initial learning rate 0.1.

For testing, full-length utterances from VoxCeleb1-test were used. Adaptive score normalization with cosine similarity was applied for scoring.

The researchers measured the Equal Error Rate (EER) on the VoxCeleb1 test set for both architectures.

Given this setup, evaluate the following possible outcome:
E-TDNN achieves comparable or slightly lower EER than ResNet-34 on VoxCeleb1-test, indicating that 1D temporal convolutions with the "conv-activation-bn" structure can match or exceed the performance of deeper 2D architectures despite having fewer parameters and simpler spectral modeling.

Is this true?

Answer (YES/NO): YES